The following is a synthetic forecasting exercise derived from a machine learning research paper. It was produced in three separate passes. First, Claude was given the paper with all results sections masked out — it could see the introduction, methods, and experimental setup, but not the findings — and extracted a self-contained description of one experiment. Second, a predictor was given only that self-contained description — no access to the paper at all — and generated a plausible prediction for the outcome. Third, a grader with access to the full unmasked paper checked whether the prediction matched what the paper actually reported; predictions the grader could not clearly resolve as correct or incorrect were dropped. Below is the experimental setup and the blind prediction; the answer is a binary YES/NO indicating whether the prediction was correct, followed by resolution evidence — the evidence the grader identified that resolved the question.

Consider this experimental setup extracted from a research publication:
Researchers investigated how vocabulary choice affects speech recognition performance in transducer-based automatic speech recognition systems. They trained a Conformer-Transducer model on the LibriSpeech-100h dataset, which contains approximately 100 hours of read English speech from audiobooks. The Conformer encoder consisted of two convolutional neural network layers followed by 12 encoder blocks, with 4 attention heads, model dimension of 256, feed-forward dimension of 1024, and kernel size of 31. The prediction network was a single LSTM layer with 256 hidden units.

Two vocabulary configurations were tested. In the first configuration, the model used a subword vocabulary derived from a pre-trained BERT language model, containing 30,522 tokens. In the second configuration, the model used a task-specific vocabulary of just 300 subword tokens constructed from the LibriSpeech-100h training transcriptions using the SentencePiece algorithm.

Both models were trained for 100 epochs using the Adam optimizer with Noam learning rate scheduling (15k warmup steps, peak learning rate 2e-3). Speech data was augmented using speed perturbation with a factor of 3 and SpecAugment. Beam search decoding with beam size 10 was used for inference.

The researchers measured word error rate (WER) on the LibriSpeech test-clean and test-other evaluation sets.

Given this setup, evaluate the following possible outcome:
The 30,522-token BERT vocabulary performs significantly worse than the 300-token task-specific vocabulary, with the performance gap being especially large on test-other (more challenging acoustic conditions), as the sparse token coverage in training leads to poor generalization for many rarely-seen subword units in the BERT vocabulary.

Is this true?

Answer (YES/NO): NO